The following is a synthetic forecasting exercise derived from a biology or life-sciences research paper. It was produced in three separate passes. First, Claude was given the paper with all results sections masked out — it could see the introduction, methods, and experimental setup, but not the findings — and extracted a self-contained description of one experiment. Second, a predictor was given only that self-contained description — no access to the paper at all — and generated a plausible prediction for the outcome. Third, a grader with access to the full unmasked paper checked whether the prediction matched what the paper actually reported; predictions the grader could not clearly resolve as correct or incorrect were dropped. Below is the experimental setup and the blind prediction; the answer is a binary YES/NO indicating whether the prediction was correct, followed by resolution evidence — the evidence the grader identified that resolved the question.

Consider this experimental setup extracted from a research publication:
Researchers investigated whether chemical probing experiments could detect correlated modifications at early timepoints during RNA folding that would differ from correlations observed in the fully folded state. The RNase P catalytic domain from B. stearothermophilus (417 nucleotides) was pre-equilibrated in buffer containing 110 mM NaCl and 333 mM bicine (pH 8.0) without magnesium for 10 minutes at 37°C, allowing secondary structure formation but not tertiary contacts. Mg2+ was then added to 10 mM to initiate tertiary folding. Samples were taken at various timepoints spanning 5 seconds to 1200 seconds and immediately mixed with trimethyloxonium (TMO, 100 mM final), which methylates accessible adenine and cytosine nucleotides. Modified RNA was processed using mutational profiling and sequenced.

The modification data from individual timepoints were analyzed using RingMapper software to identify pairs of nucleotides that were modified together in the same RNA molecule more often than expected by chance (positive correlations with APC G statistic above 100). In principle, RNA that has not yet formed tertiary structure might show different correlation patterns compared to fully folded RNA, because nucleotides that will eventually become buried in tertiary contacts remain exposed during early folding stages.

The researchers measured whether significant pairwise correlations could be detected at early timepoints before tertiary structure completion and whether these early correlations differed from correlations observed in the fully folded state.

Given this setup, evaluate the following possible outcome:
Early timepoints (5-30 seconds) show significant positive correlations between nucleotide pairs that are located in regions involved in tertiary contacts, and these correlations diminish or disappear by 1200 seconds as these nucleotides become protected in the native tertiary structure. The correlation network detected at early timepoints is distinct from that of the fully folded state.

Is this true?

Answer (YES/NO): YES